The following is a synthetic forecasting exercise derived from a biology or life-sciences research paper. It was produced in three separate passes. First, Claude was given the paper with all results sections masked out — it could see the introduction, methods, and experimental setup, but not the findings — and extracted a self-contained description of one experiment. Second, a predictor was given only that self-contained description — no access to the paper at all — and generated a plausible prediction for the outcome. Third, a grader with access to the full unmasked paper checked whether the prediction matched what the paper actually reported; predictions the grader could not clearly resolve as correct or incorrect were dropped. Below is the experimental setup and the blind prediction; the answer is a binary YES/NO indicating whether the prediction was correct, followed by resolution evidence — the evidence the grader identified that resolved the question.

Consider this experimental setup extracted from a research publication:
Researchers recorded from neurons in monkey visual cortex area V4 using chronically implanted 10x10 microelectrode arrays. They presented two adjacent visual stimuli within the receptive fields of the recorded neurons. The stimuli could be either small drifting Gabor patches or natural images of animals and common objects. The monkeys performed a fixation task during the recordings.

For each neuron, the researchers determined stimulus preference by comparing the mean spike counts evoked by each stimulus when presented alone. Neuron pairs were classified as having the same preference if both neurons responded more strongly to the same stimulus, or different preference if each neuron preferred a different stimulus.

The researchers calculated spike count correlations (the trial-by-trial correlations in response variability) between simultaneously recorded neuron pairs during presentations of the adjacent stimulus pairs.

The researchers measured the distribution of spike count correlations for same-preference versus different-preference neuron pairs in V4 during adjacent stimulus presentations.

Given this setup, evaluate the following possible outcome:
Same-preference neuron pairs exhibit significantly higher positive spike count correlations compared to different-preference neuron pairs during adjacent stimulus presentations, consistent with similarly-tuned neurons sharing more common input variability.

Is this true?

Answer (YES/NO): NO